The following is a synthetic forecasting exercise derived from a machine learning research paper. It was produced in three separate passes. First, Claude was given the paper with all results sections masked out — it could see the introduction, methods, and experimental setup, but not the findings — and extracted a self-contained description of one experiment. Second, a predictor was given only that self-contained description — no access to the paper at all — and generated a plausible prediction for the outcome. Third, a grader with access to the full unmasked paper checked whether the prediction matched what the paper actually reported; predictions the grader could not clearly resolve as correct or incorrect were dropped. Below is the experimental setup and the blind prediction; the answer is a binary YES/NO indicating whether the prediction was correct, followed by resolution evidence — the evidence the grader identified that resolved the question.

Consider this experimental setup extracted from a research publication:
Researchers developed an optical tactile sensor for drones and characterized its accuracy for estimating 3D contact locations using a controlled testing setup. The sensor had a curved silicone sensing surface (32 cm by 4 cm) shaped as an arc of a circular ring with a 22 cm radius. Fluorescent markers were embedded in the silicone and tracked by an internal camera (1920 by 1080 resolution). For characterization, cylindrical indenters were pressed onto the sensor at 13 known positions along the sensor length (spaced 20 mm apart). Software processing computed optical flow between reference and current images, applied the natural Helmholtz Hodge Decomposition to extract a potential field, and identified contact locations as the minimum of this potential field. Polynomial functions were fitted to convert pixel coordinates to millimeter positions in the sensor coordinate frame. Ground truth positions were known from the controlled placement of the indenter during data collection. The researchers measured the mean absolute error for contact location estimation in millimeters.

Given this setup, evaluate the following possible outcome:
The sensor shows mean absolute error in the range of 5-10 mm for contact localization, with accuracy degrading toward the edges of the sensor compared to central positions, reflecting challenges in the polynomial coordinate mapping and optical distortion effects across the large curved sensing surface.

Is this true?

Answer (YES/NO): NO